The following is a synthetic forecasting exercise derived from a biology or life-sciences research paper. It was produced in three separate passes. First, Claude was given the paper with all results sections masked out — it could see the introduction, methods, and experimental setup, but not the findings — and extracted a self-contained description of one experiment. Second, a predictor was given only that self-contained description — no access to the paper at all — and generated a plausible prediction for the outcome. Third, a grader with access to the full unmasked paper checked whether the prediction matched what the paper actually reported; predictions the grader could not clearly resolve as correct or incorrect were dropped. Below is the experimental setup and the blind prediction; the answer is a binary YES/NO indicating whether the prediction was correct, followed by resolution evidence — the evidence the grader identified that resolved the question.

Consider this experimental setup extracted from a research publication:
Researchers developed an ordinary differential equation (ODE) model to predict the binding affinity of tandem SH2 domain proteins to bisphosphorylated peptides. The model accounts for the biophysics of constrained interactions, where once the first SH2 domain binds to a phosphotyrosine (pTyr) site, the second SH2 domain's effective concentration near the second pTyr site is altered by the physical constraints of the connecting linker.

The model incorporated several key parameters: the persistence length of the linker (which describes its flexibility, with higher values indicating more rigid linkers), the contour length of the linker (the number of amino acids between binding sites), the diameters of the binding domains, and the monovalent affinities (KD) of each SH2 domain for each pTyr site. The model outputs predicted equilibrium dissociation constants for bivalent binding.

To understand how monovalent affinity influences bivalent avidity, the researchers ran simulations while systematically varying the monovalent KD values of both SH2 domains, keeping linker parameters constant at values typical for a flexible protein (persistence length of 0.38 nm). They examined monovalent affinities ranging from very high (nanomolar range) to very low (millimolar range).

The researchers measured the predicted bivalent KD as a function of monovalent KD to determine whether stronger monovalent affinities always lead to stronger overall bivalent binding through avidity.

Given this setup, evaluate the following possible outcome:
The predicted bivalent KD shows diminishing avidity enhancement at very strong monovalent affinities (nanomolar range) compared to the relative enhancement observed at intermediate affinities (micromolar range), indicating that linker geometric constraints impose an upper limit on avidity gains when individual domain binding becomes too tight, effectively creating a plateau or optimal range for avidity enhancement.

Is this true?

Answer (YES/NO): NO